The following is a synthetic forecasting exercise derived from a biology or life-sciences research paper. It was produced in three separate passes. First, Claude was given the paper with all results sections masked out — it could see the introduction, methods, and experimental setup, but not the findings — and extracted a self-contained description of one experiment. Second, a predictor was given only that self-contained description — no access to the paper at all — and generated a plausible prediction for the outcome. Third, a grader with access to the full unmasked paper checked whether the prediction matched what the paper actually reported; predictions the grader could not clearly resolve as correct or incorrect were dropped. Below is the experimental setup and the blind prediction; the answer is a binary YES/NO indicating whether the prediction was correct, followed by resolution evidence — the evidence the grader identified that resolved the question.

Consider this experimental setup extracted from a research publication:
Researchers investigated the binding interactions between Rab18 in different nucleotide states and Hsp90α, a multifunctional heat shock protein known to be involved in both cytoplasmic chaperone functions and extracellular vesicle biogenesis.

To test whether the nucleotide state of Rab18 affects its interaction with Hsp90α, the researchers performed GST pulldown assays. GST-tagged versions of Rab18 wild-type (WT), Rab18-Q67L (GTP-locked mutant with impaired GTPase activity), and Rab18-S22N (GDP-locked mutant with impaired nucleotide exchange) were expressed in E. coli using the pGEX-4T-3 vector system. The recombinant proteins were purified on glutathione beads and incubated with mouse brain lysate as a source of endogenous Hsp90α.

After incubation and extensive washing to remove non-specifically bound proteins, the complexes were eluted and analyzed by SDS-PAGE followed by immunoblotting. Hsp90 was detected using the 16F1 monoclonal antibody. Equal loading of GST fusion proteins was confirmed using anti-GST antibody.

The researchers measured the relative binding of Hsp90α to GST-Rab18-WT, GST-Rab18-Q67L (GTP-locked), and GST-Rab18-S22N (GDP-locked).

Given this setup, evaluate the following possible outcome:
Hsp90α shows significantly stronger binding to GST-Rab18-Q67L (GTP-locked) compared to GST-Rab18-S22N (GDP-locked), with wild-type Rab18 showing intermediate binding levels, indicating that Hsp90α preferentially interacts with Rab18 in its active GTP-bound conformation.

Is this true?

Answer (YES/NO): NO